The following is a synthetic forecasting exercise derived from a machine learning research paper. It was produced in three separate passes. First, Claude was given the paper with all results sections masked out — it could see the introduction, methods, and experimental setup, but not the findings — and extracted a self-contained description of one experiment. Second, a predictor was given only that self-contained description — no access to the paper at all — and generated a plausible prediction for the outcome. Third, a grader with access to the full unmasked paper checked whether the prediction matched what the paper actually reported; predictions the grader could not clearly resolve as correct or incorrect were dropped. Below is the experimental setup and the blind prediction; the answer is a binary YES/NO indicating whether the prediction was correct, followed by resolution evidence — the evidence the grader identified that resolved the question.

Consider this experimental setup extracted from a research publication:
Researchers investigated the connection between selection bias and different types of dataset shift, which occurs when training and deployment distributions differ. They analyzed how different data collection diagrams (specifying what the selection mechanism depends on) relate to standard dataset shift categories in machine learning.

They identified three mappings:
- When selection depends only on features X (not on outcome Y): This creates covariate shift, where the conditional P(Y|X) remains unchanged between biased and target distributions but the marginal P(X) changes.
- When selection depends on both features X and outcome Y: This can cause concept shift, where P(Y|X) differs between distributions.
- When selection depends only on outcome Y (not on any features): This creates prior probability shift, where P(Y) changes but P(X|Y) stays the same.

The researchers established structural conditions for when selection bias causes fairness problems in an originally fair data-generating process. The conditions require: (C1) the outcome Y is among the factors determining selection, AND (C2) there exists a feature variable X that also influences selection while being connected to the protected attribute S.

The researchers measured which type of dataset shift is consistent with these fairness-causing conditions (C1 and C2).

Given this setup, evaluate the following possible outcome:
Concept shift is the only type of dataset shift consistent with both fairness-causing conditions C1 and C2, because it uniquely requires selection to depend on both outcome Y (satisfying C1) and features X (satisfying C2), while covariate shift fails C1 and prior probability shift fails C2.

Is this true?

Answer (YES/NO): YES